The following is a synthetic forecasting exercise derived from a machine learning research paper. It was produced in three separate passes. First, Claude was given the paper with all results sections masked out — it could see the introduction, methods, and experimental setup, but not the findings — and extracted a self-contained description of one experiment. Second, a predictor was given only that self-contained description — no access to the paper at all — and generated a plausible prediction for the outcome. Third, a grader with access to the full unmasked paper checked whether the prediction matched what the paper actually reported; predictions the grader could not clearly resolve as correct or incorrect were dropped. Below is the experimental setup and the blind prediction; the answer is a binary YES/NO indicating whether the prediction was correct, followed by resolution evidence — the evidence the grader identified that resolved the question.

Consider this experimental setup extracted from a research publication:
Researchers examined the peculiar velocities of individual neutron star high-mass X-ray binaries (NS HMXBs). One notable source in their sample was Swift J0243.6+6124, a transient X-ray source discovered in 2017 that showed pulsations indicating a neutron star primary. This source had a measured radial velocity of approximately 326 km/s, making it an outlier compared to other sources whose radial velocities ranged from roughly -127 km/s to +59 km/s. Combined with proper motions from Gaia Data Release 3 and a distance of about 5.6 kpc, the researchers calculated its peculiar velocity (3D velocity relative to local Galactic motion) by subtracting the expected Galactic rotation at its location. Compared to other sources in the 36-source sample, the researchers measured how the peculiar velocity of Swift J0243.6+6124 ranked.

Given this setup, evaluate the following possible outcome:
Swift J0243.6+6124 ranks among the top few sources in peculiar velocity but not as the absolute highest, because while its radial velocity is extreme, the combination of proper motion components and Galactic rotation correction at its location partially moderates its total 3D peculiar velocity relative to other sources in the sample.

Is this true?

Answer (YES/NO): NO